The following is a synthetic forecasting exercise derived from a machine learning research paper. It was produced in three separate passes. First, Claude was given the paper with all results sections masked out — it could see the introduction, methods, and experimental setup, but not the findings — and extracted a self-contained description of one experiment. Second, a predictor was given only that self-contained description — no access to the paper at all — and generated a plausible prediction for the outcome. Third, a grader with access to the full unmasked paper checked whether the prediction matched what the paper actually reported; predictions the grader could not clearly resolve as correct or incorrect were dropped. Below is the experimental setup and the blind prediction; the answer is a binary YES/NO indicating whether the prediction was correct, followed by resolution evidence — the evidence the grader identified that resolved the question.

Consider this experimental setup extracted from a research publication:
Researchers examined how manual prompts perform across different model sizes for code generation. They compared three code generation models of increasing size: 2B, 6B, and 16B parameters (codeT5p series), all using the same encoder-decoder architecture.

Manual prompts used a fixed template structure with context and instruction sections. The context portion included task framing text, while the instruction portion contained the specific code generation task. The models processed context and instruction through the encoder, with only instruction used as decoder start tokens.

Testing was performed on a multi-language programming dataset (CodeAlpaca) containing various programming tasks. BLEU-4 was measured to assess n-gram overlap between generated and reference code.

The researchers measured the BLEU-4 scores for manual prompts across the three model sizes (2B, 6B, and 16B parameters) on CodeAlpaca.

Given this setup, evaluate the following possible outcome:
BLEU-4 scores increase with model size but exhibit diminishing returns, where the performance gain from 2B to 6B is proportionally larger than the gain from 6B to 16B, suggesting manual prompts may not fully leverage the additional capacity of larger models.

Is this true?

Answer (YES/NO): NO